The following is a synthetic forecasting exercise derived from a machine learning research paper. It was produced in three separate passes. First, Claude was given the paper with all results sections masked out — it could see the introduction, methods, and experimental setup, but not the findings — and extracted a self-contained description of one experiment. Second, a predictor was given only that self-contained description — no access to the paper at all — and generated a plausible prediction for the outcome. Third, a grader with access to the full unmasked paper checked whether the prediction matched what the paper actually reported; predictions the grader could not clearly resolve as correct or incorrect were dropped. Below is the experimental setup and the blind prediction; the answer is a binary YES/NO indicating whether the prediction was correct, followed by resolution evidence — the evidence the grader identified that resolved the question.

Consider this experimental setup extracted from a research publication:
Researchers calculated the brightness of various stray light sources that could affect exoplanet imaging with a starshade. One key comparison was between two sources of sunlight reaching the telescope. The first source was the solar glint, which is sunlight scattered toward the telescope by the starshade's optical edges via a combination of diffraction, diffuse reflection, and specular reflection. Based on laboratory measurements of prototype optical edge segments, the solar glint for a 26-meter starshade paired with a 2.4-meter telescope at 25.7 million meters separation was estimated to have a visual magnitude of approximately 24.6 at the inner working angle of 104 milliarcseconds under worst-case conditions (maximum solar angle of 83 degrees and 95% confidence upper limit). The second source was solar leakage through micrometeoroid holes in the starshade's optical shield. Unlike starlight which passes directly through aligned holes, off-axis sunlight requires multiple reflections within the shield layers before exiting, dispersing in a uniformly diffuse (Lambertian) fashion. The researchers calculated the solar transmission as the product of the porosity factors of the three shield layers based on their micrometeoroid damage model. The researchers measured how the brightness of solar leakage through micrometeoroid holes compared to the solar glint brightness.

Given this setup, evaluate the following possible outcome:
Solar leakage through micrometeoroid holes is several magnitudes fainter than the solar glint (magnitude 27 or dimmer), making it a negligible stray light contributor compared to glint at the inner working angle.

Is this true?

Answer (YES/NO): YES